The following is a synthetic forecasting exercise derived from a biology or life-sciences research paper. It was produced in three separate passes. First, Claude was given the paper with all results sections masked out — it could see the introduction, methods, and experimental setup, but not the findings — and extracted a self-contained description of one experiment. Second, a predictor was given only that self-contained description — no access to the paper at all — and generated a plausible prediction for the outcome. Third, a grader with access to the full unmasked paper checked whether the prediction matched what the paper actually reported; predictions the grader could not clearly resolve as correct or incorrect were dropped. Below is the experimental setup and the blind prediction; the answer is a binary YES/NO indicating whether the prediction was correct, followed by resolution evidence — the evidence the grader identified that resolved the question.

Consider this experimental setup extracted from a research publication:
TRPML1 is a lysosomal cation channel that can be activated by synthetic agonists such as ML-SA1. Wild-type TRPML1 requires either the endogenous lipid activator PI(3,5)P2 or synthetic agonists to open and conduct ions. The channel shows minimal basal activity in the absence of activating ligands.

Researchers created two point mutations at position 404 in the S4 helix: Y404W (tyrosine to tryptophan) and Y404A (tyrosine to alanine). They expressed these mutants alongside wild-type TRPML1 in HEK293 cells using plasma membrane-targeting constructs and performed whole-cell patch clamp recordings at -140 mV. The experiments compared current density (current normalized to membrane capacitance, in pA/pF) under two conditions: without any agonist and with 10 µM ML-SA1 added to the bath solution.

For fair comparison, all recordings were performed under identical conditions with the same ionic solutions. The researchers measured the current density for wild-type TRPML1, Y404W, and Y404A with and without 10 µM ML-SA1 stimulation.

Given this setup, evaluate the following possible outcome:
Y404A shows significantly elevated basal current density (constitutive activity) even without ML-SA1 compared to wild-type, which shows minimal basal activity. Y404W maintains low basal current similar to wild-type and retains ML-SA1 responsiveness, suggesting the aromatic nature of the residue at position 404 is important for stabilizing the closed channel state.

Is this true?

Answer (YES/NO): NO